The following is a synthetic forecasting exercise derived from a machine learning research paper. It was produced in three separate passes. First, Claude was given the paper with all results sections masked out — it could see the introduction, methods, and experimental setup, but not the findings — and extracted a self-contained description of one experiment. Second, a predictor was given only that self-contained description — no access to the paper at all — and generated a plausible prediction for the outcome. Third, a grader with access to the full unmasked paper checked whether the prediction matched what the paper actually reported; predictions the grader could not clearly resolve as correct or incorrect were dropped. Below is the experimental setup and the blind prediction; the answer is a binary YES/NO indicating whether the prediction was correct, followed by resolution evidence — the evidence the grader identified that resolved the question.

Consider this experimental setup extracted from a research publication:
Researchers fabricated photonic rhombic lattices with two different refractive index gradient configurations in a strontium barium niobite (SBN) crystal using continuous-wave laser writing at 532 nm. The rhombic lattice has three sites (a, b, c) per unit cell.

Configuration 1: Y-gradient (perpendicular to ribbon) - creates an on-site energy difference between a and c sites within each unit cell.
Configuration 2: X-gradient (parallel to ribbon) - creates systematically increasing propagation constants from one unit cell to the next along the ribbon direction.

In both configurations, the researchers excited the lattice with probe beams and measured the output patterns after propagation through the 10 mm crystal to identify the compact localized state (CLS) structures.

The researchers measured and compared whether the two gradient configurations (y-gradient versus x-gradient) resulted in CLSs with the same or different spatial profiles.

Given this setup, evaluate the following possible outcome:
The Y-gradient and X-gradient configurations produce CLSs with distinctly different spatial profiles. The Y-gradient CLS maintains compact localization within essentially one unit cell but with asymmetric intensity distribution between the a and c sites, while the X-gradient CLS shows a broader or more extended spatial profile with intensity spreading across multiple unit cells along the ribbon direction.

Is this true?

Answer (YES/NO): NO